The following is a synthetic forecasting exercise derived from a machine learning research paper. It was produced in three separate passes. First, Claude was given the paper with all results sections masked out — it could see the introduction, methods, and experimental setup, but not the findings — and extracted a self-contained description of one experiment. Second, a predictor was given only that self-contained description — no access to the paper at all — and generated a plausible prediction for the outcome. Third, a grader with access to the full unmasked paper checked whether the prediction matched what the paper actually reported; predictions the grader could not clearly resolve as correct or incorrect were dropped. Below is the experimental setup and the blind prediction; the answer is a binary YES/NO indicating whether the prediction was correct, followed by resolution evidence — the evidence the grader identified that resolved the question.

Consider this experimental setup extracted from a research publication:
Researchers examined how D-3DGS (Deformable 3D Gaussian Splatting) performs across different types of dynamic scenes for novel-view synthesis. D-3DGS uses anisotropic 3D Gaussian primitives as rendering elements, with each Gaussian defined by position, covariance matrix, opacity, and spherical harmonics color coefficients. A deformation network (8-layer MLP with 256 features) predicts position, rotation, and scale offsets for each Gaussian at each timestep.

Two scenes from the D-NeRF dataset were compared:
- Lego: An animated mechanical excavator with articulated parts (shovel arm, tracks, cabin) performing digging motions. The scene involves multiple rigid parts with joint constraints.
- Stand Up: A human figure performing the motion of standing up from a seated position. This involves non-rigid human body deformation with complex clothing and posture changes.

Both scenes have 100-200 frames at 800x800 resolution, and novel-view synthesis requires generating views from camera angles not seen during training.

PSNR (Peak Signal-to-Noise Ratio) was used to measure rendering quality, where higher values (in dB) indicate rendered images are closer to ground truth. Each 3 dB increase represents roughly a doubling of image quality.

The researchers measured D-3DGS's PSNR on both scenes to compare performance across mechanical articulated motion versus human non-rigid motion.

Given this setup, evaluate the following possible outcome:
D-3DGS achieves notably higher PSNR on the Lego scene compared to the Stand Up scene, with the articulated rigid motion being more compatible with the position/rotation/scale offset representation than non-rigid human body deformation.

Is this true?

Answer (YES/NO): NO